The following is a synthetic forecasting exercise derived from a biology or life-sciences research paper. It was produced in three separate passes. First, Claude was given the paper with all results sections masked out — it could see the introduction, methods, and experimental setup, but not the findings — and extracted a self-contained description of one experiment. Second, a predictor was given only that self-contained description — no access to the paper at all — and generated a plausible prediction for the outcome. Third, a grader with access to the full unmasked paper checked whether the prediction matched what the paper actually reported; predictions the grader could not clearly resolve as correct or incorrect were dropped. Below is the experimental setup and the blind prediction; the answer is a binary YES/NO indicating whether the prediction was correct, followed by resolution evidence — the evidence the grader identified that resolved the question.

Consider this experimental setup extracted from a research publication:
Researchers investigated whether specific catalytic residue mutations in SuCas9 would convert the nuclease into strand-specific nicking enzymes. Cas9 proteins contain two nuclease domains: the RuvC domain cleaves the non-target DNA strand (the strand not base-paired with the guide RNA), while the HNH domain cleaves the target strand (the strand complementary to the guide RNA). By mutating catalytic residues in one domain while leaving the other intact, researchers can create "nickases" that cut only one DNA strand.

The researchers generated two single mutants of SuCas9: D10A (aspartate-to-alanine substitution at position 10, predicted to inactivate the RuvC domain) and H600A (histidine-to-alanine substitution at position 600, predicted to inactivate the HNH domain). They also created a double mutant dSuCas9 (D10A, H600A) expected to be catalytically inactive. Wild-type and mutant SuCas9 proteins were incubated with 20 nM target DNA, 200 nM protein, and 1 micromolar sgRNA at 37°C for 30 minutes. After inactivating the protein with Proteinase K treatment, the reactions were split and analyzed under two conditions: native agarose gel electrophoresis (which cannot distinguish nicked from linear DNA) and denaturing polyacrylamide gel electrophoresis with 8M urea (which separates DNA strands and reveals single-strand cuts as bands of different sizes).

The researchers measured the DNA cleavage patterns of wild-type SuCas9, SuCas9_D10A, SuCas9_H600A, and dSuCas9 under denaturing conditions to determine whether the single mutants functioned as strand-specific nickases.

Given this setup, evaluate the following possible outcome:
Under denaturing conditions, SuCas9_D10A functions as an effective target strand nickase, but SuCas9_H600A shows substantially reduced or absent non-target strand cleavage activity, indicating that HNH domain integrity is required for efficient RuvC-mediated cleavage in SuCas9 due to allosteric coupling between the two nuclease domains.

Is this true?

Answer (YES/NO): NO